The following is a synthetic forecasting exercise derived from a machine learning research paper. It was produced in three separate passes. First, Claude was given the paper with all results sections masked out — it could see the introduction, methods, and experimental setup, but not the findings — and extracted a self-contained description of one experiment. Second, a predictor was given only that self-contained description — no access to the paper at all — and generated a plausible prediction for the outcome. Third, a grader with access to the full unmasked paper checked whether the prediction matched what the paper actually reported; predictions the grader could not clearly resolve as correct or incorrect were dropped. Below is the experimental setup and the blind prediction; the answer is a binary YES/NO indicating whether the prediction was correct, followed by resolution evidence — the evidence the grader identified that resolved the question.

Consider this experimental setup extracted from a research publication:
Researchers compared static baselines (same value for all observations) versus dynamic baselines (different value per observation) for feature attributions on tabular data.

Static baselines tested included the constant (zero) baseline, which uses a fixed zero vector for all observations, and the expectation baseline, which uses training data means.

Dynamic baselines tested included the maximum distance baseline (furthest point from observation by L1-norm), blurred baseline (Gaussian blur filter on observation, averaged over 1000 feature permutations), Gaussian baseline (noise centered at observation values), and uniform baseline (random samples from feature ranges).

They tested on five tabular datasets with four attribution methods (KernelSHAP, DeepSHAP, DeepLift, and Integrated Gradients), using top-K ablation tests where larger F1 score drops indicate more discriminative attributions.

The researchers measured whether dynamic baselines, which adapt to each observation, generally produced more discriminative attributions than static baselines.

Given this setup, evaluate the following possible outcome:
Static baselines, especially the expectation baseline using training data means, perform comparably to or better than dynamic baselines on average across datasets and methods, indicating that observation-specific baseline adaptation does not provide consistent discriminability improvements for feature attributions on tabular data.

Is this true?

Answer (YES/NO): YES